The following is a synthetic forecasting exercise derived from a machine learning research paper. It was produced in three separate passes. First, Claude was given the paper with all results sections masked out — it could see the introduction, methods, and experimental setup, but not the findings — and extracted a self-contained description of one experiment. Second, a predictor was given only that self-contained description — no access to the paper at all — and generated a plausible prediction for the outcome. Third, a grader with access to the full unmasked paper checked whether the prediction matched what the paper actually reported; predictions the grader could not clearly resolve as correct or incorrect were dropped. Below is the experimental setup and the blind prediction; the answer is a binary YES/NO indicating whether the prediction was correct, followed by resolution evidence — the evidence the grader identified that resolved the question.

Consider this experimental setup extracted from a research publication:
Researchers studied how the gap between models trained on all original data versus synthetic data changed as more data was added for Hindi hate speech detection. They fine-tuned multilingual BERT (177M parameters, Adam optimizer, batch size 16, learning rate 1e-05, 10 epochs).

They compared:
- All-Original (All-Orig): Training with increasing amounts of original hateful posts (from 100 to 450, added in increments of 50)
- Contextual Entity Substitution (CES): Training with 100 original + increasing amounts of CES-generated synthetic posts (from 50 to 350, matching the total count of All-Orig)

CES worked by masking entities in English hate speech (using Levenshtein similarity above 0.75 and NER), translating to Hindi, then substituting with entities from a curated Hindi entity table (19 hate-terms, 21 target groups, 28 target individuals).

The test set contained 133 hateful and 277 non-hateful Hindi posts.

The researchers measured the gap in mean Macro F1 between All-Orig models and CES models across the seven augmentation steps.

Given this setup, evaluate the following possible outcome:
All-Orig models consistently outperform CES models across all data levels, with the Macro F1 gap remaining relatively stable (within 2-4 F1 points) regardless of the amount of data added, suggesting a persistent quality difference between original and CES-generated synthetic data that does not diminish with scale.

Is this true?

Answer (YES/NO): NO